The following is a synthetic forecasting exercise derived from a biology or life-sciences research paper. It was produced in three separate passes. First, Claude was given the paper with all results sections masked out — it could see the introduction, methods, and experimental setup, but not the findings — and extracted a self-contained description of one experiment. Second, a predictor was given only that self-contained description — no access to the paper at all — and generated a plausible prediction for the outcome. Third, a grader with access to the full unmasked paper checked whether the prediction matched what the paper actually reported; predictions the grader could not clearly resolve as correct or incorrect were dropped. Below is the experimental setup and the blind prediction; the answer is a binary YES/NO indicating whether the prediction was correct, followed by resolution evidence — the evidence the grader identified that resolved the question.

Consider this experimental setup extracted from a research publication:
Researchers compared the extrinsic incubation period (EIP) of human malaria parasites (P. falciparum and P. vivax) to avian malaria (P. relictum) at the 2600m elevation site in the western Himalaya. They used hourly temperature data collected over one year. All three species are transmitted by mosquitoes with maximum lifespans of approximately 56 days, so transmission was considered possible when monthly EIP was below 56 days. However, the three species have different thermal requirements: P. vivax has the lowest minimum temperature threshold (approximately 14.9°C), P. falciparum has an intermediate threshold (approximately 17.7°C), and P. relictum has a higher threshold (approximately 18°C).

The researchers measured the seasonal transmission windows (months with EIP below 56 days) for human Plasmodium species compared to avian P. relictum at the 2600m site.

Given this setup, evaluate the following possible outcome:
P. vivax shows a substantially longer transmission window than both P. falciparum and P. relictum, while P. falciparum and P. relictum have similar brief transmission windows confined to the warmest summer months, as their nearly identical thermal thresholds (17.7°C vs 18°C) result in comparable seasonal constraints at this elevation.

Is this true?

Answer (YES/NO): NO